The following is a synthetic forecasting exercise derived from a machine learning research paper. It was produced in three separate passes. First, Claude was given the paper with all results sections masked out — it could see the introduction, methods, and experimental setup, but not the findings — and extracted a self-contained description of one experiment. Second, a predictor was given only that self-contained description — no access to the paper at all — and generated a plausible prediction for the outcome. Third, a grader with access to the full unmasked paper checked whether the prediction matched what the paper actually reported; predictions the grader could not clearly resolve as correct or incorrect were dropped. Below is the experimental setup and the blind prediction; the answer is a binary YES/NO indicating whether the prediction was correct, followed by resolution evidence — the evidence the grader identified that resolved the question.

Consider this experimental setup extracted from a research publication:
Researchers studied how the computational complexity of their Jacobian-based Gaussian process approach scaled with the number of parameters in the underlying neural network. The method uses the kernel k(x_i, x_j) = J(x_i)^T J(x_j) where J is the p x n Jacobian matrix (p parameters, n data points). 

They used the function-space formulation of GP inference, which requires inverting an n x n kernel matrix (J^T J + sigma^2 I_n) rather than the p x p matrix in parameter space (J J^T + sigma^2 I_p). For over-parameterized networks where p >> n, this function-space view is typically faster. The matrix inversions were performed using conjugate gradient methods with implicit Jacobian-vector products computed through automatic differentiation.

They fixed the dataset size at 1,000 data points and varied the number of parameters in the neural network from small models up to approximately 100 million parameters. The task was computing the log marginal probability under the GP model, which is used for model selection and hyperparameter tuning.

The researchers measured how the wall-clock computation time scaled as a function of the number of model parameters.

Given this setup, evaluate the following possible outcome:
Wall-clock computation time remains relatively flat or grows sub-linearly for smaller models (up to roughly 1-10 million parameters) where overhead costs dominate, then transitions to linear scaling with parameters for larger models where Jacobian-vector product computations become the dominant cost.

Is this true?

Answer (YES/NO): NO